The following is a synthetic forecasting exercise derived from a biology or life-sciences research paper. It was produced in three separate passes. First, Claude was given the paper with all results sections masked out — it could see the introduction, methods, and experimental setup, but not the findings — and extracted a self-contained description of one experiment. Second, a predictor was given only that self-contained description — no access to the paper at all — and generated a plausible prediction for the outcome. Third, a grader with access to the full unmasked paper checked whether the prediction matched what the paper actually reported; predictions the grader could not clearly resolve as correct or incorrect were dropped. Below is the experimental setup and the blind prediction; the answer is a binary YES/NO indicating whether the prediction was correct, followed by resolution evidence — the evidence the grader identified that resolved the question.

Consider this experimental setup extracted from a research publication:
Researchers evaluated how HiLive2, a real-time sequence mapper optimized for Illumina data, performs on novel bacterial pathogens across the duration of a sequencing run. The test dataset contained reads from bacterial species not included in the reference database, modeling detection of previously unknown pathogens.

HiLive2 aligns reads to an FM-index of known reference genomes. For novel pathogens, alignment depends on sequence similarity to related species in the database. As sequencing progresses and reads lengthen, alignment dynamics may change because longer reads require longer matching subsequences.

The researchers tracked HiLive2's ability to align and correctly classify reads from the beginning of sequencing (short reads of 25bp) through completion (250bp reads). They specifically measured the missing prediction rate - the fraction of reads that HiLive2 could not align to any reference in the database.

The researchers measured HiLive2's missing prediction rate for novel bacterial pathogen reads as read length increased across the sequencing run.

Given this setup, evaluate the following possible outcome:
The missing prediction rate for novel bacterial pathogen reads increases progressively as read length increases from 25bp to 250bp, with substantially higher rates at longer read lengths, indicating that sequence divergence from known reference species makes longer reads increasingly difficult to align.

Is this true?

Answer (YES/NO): YES